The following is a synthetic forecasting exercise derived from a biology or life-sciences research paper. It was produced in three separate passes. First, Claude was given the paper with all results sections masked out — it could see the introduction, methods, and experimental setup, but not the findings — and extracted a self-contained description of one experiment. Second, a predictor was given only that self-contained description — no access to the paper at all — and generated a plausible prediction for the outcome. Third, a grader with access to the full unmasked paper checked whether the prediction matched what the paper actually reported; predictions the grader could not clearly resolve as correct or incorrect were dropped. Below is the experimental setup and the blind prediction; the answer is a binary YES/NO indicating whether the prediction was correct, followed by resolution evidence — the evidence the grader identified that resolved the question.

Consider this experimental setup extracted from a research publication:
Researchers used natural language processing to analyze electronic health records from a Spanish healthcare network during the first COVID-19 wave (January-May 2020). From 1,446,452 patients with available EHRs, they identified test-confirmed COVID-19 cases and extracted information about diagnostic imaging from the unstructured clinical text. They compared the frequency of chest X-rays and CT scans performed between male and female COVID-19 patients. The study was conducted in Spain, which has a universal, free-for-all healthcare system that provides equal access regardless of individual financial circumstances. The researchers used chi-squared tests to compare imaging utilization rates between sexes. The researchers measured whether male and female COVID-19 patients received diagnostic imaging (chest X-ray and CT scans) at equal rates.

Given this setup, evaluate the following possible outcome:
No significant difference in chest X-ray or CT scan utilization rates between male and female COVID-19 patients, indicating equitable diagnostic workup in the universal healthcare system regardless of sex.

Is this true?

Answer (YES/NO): NO